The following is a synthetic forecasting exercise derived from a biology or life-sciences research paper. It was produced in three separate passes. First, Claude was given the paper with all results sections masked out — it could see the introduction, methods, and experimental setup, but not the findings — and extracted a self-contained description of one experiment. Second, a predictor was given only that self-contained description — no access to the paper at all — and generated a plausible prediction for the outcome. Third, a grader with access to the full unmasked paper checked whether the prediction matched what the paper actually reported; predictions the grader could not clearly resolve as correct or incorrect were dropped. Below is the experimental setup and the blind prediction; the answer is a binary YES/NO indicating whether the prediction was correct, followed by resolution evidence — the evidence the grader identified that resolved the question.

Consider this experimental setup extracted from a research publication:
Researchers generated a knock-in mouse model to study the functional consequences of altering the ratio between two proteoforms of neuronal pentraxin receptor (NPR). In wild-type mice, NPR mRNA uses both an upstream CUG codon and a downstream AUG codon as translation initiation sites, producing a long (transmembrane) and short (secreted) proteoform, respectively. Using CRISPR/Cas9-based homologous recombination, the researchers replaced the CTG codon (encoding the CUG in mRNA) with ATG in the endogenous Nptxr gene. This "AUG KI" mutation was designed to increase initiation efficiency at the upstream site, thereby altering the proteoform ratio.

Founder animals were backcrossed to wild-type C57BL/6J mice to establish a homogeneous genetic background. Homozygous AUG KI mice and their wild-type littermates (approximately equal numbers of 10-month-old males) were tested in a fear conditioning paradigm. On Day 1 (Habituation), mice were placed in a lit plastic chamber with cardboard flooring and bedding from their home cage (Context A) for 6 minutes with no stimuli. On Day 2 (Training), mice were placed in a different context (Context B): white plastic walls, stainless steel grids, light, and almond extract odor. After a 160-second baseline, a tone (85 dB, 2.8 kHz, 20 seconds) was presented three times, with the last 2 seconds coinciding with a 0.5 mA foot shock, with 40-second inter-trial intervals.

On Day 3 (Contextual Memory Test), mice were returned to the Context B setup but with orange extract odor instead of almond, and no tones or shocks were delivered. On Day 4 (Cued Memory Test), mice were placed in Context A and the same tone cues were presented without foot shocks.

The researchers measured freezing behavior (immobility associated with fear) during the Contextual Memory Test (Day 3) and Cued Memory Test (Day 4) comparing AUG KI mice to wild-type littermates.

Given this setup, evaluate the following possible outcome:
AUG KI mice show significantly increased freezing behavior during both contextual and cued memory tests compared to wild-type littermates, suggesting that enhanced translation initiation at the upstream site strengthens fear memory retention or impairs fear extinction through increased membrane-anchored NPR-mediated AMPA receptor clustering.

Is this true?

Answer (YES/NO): NO